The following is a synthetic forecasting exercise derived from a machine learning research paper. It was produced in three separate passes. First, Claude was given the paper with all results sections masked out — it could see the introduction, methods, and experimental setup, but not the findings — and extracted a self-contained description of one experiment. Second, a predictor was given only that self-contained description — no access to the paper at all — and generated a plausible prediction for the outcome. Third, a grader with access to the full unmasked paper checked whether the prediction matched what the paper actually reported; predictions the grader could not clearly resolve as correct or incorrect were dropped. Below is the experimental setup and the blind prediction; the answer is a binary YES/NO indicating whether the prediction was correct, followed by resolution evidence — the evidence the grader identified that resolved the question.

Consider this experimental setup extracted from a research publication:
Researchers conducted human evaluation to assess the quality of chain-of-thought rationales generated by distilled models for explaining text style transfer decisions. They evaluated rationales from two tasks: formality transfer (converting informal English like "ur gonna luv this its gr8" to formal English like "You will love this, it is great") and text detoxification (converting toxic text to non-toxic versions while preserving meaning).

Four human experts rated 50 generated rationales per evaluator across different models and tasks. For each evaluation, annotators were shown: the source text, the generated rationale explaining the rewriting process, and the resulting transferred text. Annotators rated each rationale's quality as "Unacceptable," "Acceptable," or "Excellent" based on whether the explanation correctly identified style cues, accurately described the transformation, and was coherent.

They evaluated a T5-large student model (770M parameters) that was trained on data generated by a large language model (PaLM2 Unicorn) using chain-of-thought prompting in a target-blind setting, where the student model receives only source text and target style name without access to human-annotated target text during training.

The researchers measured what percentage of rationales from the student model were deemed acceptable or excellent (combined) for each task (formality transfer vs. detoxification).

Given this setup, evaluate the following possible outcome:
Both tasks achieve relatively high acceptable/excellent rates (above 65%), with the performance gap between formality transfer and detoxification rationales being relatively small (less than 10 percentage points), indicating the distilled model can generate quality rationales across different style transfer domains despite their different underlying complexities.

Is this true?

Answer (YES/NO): NO